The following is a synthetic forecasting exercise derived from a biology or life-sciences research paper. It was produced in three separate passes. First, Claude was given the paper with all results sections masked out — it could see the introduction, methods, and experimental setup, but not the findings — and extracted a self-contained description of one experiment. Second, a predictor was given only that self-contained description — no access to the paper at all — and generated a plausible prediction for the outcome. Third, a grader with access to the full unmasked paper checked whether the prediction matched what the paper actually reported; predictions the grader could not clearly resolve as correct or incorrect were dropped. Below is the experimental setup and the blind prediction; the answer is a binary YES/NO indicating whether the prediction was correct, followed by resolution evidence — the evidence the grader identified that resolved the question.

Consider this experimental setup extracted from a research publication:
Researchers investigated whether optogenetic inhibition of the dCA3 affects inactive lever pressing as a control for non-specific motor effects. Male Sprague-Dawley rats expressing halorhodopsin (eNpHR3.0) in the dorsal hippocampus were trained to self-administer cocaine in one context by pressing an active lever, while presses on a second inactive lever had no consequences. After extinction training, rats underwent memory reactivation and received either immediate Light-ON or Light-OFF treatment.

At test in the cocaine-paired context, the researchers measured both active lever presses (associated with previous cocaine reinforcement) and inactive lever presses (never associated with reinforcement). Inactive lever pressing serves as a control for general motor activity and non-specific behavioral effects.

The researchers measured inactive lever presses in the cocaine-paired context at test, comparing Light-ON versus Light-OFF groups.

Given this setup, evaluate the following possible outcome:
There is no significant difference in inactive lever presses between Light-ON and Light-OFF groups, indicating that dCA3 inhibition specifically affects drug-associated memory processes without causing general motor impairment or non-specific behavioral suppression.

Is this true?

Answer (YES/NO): YES